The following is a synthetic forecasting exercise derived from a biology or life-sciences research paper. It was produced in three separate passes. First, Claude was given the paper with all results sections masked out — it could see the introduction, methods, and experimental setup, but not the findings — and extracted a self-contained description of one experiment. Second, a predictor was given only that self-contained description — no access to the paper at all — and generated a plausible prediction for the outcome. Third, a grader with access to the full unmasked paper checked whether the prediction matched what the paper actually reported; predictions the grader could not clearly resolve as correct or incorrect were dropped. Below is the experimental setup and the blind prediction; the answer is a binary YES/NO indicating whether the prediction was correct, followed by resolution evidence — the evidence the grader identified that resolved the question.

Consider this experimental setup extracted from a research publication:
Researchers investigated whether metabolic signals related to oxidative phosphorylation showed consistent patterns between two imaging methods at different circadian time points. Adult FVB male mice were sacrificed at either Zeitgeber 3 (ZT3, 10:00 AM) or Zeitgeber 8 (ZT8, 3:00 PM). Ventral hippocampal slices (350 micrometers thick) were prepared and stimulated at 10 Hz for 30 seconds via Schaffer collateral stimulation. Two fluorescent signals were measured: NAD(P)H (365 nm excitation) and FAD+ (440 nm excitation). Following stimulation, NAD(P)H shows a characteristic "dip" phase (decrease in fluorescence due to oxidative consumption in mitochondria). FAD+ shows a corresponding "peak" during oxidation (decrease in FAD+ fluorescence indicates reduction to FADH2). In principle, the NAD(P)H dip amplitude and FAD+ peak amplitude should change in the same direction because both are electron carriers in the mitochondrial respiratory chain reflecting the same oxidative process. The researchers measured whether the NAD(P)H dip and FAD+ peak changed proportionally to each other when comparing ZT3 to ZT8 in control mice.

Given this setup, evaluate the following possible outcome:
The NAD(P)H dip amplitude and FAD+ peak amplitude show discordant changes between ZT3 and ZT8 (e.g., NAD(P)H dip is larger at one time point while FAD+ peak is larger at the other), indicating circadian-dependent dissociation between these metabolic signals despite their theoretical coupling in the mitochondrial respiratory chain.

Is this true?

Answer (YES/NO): YES